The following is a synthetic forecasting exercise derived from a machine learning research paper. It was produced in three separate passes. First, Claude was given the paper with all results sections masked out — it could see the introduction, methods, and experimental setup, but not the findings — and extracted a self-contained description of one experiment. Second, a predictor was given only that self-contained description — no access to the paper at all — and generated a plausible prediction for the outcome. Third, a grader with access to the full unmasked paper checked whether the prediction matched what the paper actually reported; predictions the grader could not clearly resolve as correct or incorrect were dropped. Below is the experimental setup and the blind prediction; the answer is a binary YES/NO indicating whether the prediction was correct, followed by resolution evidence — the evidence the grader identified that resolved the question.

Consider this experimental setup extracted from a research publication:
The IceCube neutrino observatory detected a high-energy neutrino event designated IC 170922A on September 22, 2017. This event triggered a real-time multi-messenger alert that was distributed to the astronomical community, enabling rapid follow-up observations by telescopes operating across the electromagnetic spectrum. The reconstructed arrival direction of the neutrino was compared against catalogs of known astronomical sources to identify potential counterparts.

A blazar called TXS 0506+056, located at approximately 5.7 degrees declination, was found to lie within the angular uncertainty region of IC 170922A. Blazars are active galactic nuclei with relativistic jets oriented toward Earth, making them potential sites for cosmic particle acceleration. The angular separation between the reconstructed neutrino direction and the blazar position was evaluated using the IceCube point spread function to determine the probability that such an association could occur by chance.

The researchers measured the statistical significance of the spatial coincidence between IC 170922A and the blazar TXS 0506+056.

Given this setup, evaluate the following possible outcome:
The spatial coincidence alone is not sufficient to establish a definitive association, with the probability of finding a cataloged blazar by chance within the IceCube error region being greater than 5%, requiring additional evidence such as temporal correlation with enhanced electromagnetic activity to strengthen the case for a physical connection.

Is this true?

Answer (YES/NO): NO